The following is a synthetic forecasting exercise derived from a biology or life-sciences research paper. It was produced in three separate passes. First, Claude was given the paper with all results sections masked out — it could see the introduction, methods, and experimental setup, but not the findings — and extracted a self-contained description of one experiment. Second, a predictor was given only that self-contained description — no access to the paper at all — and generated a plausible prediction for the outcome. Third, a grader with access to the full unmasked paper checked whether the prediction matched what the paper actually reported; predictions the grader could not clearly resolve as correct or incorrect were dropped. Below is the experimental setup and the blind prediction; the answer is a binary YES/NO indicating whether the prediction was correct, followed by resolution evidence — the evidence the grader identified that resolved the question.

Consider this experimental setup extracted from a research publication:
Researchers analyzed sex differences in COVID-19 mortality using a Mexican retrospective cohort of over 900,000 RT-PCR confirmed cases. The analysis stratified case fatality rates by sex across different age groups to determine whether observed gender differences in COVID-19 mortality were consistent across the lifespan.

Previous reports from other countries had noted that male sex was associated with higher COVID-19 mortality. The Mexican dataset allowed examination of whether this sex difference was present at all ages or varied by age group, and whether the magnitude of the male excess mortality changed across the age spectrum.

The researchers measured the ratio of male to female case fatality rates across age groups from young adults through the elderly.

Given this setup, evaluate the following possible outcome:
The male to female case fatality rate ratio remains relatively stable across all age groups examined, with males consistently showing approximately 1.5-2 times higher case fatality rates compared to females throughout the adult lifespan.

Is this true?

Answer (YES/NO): NO